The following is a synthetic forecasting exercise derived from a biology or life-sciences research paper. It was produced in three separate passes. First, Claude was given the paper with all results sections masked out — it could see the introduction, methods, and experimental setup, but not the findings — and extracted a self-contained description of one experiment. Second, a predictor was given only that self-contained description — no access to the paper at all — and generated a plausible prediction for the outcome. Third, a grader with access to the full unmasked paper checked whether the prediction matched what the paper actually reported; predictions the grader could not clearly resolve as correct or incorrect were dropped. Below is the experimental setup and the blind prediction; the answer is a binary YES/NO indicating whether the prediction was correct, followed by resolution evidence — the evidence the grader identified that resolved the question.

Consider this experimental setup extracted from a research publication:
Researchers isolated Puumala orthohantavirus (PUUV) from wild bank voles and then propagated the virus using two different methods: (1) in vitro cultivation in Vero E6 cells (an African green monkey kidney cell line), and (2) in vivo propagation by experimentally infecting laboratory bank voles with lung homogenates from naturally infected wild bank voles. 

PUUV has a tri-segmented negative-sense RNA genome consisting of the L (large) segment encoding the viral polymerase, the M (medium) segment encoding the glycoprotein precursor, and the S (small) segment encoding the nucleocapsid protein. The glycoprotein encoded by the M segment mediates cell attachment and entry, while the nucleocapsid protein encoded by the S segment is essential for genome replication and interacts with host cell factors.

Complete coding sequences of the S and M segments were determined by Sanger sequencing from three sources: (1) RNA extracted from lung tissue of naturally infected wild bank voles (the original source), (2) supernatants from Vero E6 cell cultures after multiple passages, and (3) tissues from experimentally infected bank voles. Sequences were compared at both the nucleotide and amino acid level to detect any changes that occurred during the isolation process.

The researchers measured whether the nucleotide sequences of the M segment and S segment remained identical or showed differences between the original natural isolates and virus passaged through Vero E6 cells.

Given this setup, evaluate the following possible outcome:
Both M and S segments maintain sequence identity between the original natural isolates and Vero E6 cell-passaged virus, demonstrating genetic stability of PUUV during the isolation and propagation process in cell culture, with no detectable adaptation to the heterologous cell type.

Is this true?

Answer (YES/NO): NO